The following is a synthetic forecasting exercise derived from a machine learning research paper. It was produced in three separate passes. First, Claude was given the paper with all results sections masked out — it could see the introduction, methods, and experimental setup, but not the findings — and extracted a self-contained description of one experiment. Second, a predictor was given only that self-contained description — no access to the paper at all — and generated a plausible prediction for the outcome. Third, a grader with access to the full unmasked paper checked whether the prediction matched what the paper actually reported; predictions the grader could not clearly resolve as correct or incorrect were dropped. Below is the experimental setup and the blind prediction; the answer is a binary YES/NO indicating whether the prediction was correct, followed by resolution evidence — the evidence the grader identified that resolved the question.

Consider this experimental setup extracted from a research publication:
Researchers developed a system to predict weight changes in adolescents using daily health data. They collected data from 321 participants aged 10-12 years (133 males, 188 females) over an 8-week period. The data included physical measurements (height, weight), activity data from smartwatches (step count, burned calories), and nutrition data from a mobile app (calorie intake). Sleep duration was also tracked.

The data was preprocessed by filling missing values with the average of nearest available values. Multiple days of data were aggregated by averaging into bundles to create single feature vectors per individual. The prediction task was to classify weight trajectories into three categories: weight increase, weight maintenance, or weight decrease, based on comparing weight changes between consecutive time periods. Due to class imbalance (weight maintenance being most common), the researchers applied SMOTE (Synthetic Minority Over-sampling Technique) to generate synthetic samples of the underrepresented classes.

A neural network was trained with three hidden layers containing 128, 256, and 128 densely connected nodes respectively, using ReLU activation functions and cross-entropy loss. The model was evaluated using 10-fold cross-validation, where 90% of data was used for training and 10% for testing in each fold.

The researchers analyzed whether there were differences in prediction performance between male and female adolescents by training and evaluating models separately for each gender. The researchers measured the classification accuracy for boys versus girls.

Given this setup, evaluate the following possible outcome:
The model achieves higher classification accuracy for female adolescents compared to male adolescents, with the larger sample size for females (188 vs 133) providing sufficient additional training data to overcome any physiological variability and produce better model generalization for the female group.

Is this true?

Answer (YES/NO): NO